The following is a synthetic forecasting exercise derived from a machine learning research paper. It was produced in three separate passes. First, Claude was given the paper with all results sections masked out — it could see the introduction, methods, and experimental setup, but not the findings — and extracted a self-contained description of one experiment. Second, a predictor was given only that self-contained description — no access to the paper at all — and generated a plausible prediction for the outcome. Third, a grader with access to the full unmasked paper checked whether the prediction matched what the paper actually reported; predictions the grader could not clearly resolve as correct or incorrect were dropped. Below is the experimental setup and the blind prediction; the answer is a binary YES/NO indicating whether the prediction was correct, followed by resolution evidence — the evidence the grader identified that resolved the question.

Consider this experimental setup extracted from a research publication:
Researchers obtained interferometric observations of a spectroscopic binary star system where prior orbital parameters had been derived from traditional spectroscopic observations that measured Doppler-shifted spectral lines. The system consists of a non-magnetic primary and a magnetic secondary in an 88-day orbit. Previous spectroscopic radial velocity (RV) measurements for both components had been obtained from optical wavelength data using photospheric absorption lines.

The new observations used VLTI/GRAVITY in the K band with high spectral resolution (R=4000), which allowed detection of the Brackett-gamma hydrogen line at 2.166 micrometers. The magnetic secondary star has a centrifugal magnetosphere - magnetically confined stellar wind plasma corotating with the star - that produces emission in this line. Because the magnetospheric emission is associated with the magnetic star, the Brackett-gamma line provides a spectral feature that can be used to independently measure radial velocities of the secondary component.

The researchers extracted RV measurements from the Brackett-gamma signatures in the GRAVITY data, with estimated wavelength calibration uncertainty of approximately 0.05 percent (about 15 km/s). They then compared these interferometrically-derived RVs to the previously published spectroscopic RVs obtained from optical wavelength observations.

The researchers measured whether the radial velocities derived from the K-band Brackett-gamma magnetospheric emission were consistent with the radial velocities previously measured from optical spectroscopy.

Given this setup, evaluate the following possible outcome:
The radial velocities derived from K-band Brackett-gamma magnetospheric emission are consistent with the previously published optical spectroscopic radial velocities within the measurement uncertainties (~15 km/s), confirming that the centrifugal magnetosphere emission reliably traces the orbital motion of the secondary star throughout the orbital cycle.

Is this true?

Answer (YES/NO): NO